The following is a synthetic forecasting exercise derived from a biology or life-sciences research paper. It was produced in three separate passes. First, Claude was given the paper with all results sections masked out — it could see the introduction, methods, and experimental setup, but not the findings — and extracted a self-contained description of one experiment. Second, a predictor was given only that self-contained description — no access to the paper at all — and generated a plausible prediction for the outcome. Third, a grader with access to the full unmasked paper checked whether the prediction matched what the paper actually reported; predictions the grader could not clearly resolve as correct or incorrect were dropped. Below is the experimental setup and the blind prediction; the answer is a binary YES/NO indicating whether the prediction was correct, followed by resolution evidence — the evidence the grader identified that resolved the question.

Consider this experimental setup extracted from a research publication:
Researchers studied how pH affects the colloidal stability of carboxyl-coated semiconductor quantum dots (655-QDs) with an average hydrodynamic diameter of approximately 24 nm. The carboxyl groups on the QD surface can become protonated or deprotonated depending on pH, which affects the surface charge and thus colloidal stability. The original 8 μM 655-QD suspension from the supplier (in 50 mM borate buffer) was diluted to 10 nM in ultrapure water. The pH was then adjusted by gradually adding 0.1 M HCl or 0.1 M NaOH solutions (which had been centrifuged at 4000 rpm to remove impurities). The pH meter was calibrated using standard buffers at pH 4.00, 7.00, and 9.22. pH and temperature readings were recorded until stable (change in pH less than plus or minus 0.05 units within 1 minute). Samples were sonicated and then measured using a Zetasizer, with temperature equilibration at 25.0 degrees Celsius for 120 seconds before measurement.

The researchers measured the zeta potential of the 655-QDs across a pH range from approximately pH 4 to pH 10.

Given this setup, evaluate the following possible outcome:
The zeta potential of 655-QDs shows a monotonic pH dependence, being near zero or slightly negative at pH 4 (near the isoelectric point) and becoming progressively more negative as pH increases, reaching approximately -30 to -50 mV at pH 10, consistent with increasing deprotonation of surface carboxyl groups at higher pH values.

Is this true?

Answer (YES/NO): NO